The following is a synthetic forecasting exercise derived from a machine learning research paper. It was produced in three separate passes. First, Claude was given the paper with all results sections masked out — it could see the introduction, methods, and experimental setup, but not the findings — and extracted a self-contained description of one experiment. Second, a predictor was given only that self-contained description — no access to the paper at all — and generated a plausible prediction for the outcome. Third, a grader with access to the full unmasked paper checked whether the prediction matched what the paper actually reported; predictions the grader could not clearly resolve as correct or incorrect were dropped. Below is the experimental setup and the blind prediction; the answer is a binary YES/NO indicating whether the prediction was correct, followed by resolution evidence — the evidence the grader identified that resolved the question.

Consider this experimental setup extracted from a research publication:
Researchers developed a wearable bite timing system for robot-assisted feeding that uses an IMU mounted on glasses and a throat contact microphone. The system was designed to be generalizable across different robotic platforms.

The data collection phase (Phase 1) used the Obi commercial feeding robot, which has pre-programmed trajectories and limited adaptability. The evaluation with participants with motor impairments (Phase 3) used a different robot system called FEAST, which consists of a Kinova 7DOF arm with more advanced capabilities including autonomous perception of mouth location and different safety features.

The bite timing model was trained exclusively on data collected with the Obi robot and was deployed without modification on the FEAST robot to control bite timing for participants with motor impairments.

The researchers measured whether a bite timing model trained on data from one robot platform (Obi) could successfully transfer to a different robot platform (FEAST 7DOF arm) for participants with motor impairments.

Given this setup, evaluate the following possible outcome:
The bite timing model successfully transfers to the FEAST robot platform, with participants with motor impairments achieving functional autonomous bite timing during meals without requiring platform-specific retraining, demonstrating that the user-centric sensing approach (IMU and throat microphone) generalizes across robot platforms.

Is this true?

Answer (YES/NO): YES